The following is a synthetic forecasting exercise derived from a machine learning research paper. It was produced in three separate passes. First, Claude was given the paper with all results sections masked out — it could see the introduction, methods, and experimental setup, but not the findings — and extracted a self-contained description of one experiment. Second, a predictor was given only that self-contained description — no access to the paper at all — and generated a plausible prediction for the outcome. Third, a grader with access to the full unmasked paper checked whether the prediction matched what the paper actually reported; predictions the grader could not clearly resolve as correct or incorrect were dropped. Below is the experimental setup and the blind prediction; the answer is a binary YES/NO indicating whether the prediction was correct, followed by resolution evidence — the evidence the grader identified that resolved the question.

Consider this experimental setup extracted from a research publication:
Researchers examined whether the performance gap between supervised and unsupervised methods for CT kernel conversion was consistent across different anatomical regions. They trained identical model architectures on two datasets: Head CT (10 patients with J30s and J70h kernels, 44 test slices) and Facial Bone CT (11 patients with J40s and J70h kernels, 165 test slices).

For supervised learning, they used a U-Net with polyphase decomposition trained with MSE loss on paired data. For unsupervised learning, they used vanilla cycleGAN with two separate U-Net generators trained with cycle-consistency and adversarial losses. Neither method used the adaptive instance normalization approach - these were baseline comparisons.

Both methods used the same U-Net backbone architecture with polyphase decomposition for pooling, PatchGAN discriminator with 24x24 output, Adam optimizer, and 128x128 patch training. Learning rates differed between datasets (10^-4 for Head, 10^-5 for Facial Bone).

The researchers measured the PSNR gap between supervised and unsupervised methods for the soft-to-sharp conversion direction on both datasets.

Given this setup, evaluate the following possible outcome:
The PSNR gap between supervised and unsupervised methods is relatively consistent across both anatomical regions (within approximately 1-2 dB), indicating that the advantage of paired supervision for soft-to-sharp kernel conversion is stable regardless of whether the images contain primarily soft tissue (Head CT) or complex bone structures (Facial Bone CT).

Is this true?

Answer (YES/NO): NO